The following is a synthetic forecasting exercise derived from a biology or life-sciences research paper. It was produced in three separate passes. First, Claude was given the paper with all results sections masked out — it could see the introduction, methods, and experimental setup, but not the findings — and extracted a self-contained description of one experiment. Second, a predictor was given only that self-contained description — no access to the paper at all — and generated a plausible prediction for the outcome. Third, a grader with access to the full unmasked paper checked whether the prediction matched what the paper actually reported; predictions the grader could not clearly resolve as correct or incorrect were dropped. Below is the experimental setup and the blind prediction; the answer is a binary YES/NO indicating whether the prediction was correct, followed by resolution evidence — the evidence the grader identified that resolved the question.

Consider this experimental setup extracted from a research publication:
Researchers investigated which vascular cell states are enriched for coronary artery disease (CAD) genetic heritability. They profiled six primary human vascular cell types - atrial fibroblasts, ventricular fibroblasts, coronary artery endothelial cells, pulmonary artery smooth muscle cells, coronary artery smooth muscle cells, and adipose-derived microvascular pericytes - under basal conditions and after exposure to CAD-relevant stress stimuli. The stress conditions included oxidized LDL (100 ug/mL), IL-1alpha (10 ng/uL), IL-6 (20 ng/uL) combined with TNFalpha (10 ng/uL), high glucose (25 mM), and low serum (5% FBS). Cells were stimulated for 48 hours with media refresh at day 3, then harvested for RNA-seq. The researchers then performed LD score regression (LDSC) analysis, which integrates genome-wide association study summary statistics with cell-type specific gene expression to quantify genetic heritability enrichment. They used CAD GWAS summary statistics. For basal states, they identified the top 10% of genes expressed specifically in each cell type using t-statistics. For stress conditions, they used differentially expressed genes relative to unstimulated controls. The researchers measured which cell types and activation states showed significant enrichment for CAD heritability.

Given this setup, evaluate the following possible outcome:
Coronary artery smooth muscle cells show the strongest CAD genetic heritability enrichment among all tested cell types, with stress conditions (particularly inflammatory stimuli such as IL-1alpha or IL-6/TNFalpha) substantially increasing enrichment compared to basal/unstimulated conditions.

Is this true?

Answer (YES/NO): NO